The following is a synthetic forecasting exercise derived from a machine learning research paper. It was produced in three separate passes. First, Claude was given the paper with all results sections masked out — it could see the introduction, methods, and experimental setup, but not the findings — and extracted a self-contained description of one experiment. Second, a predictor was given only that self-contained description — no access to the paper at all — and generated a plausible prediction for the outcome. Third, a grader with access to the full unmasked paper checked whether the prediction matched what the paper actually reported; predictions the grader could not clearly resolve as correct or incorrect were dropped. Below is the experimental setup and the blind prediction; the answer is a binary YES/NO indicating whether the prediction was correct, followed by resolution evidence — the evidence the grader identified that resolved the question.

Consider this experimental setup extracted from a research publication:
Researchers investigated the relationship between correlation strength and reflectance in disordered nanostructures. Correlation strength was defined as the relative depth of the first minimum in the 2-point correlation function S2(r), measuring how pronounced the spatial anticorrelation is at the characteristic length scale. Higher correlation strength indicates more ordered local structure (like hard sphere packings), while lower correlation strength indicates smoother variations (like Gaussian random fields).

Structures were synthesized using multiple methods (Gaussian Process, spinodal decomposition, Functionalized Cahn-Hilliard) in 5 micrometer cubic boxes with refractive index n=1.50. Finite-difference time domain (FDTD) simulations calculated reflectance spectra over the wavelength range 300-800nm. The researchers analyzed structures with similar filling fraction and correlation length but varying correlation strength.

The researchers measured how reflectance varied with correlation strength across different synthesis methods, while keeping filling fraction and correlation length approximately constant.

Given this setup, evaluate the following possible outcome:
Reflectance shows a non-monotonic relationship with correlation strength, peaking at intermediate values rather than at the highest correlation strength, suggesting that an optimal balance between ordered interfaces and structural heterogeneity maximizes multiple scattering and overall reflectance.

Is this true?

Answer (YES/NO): NO